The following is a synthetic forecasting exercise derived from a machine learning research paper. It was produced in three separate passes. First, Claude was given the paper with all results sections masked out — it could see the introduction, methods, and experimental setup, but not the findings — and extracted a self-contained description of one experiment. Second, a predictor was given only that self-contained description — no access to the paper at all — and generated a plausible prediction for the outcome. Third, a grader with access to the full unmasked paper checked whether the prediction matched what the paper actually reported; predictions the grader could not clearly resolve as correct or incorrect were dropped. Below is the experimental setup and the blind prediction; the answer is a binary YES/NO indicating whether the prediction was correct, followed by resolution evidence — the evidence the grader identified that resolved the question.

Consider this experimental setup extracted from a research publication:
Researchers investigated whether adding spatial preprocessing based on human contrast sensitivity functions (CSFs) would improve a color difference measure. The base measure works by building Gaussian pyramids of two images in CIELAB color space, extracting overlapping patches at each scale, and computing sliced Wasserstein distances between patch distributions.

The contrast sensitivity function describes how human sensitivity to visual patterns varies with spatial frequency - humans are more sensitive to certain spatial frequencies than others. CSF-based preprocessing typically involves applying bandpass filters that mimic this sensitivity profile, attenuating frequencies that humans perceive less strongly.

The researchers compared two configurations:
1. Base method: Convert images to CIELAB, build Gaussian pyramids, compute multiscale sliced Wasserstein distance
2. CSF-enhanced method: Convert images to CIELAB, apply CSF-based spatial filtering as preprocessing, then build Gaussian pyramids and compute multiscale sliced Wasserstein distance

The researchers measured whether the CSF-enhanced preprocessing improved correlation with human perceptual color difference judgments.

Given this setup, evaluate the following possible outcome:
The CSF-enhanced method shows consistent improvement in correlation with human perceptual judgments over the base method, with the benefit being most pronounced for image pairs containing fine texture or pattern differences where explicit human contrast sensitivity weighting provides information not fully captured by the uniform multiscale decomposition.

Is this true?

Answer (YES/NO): NO